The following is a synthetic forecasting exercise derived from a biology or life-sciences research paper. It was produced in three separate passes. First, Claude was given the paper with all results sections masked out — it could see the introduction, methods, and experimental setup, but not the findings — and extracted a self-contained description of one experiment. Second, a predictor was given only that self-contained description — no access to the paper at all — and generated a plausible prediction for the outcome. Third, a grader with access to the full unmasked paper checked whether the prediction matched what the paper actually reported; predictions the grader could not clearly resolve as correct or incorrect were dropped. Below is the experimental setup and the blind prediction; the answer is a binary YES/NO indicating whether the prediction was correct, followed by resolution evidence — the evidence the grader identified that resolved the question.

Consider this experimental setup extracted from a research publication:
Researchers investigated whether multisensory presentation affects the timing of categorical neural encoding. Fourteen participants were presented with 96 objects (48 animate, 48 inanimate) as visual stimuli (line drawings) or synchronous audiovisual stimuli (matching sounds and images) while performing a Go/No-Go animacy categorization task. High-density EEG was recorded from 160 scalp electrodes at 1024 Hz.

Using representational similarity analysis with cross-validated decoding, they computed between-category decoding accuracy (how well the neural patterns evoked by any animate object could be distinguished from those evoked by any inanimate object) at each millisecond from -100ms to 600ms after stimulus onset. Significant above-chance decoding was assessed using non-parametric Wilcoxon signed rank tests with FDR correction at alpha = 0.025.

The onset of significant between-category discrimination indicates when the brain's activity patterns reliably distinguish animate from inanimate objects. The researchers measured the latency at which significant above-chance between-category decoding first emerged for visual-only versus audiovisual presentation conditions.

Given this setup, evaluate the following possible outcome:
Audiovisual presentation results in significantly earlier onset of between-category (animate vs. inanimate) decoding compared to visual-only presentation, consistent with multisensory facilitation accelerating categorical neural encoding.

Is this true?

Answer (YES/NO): YES